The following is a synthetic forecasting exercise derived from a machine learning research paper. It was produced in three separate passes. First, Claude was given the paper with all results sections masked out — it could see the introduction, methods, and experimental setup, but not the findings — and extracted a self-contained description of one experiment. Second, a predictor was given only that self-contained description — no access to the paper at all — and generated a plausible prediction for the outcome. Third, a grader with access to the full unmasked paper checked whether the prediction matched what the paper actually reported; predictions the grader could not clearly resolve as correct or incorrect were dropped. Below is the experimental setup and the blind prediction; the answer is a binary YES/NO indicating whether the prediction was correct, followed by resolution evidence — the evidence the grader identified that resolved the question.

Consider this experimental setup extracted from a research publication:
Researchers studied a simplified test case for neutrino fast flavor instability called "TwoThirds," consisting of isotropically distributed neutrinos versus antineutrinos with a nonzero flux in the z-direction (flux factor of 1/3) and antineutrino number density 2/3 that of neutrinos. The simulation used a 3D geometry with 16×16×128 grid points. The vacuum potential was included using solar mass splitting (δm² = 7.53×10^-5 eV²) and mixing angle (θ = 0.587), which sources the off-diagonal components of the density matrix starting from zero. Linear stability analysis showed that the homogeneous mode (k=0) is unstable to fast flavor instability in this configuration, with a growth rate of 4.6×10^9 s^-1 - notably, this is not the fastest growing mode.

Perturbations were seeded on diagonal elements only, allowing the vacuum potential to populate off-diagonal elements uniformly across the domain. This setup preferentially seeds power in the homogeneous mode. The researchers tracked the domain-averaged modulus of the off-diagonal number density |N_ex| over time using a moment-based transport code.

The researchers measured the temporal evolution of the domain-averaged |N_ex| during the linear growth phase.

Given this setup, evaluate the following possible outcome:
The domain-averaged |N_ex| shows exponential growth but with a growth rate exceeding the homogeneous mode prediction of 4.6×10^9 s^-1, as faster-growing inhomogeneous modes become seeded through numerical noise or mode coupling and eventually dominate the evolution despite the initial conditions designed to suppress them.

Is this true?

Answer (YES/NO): YES